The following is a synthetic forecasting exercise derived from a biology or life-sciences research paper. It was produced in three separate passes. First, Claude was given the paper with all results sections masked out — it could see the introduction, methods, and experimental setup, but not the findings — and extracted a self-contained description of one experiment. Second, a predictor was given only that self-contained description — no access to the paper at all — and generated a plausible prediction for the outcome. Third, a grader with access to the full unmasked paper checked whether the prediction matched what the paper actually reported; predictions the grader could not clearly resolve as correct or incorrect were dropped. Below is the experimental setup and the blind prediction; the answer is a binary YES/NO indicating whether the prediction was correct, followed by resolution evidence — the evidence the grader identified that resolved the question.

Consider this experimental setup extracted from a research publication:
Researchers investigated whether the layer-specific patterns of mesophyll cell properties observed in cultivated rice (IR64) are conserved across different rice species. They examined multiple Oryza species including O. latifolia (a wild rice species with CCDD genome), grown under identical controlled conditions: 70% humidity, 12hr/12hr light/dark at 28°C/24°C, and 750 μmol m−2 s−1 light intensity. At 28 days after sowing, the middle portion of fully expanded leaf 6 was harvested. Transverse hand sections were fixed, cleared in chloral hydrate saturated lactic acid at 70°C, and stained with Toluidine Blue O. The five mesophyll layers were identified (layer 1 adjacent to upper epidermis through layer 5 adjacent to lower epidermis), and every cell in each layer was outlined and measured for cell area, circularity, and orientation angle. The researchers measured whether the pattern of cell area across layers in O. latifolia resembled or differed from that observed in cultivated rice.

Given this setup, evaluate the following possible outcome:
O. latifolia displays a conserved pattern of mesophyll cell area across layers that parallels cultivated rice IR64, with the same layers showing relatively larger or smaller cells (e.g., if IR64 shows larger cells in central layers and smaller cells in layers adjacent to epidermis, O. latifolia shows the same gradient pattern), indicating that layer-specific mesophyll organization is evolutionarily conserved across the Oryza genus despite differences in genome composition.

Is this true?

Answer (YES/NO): YES